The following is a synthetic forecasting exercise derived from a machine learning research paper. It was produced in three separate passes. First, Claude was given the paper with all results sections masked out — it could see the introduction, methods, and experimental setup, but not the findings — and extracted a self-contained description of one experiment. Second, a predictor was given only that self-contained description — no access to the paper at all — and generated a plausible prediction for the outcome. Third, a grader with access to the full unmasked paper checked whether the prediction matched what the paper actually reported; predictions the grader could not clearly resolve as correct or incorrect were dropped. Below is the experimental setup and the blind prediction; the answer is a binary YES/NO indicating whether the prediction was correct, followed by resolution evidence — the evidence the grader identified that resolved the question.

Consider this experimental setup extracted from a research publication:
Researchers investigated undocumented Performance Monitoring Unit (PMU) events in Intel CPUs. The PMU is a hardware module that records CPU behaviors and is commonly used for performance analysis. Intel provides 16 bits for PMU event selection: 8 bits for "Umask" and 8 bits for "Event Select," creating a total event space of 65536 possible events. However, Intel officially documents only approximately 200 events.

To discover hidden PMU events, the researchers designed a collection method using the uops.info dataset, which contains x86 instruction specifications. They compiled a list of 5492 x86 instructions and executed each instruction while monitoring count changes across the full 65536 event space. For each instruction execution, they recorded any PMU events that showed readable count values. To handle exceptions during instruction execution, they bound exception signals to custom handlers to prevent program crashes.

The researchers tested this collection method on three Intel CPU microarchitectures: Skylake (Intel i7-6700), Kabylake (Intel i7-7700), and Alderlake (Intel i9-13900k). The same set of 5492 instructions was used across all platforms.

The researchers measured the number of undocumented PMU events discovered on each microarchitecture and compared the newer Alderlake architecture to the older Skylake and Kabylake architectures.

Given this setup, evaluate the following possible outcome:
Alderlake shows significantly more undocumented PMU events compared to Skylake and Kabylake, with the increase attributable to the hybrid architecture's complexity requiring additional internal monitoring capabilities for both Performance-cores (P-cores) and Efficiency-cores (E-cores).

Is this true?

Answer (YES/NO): NO